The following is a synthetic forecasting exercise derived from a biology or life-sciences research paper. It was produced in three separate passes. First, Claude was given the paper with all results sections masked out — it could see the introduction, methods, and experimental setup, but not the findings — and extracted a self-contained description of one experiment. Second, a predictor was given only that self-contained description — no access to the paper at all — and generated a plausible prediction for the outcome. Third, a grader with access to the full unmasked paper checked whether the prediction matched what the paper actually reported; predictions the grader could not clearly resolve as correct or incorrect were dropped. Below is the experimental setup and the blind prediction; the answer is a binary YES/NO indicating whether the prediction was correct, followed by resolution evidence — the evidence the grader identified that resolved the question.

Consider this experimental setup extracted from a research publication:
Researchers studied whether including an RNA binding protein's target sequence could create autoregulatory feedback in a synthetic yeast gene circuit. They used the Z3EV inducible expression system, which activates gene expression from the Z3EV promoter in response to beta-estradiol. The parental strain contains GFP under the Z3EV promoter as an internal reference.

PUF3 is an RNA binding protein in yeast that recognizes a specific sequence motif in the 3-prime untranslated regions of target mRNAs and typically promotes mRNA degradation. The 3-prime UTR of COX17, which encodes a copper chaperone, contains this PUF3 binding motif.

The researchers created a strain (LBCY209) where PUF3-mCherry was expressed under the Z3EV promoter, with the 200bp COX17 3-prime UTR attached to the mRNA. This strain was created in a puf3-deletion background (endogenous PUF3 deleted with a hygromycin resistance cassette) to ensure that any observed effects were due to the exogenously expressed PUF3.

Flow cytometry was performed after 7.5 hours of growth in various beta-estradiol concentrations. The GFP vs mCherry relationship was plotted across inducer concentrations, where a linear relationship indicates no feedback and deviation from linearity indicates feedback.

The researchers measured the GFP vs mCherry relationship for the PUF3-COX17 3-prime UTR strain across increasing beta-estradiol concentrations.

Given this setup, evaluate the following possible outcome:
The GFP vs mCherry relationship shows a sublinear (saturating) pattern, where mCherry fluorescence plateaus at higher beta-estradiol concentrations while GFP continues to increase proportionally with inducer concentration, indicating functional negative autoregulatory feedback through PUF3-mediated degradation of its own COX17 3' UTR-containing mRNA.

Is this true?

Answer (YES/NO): YES